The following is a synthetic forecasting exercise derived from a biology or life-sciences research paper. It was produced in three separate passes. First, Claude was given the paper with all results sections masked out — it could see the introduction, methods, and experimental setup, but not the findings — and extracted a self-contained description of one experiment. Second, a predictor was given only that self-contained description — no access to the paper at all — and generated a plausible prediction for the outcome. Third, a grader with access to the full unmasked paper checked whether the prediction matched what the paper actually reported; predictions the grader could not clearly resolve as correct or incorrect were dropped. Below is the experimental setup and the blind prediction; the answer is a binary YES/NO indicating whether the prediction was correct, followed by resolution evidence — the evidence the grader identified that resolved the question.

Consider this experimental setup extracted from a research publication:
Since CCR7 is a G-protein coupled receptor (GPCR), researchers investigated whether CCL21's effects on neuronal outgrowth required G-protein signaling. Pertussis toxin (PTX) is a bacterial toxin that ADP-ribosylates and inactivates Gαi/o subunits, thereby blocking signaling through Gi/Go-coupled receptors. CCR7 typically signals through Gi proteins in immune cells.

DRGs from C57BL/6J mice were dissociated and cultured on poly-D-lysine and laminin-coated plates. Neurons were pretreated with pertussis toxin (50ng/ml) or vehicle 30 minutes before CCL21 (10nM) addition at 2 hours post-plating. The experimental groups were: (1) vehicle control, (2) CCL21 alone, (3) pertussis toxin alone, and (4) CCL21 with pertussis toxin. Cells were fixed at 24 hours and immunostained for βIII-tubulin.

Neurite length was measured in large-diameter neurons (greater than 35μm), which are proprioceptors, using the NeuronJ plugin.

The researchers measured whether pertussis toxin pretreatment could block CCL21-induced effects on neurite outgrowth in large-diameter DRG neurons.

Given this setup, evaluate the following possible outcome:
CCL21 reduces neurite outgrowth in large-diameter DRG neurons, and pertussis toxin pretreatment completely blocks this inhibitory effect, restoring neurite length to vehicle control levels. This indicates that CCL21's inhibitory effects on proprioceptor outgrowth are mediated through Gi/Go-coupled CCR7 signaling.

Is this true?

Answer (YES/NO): NO